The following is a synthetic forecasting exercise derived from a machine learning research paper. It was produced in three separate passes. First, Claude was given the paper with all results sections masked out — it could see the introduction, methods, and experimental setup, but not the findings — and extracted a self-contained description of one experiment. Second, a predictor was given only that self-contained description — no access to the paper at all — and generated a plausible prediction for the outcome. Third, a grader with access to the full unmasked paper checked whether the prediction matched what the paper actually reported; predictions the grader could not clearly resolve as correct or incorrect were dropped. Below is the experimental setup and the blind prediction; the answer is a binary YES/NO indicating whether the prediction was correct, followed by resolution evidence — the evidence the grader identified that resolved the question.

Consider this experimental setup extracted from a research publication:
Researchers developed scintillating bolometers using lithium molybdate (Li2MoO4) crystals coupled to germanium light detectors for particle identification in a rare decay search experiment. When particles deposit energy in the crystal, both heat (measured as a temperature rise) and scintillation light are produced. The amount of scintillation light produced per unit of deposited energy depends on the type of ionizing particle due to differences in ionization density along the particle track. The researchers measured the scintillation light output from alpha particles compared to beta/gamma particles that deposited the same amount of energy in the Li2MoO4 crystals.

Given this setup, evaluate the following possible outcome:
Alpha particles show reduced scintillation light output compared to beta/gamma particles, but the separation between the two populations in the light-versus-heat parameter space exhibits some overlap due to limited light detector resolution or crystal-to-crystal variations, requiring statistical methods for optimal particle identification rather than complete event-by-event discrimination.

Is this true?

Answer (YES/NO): NO